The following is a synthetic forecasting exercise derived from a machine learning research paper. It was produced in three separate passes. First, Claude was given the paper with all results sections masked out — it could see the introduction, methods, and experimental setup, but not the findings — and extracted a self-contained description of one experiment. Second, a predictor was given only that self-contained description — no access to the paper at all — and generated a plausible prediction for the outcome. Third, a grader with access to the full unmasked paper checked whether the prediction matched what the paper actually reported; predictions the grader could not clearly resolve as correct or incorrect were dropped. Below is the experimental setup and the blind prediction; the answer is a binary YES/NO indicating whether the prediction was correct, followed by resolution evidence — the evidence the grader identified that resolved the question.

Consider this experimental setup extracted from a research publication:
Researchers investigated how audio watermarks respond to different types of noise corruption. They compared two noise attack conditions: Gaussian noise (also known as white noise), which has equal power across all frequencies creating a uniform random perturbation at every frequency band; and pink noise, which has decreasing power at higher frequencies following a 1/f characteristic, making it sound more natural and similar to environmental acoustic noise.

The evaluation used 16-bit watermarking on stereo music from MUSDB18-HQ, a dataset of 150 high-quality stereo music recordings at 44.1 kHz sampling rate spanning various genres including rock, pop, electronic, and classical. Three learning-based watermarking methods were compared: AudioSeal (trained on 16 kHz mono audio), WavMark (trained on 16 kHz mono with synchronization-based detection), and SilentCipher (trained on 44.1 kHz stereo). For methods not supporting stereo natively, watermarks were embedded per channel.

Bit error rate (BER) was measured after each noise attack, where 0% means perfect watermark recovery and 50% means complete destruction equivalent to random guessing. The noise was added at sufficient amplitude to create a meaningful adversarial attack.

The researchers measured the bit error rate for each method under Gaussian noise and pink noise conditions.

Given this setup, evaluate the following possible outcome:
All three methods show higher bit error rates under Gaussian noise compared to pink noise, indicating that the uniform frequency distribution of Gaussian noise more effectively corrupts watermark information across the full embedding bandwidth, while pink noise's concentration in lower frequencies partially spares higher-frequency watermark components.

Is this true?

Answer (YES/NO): YES